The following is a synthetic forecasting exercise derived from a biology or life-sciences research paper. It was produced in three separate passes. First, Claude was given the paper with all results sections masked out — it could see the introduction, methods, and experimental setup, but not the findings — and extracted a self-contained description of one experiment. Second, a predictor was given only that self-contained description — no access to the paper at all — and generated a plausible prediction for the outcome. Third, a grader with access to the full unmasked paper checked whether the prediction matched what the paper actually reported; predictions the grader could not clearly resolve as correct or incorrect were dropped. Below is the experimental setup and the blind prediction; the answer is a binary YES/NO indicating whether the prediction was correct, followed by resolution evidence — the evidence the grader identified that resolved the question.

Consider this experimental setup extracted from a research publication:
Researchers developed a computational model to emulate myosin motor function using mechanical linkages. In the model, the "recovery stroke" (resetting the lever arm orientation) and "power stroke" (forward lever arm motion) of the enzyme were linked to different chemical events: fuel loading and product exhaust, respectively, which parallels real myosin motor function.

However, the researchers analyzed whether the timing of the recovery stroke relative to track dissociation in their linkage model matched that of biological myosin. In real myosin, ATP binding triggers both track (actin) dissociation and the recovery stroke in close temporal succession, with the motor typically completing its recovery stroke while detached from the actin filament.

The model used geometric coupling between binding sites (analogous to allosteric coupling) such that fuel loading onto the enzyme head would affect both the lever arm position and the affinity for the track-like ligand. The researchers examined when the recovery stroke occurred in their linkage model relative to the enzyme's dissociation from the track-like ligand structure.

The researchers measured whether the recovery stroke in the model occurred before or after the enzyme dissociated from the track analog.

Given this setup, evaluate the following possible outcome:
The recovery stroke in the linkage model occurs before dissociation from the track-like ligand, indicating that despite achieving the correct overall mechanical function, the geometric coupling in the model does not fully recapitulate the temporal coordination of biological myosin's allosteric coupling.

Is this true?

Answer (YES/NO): YES